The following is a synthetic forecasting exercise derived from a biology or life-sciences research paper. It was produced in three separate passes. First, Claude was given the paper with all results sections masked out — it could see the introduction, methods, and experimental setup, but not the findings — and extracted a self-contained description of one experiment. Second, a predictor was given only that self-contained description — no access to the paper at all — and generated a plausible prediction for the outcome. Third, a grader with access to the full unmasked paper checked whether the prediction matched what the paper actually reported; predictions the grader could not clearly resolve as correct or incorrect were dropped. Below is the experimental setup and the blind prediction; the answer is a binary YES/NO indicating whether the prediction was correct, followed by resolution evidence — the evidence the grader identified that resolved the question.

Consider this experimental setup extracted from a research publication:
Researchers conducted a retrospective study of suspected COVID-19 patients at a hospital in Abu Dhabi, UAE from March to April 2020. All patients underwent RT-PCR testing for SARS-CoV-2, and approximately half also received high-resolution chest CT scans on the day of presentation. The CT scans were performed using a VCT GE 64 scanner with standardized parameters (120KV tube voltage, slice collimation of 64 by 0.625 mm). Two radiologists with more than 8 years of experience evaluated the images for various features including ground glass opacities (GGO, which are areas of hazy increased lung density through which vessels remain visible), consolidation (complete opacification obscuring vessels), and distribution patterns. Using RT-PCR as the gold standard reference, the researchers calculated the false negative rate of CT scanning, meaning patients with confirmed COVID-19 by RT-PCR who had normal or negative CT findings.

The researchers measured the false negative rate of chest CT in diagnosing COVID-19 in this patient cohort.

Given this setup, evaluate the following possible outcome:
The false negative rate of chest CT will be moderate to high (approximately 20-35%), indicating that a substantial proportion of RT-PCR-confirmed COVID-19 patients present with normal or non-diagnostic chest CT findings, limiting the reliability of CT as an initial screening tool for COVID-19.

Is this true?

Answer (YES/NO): YES